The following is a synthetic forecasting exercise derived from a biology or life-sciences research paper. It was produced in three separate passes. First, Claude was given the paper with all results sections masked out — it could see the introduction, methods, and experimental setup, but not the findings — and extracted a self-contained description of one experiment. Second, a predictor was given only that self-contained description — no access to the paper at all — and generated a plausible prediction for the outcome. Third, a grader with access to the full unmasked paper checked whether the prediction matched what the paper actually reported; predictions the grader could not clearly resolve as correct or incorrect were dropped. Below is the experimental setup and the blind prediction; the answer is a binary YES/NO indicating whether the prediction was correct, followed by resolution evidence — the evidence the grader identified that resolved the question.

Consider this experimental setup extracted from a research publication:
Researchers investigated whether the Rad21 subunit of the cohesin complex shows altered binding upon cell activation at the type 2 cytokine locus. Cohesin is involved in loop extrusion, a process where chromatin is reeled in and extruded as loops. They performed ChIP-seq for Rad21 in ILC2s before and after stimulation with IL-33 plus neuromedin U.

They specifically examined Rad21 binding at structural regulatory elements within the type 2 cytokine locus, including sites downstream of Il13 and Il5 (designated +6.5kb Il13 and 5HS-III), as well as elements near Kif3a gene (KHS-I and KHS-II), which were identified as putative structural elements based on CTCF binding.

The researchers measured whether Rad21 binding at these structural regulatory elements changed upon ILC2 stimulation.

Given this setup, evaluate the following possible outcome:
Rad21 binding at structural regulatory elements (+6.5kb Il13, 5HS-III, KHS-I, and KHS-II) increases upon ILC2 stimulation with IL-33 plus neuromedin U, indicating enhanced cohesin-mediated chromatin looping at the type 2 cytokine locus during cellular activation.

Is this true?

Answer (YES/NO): NO